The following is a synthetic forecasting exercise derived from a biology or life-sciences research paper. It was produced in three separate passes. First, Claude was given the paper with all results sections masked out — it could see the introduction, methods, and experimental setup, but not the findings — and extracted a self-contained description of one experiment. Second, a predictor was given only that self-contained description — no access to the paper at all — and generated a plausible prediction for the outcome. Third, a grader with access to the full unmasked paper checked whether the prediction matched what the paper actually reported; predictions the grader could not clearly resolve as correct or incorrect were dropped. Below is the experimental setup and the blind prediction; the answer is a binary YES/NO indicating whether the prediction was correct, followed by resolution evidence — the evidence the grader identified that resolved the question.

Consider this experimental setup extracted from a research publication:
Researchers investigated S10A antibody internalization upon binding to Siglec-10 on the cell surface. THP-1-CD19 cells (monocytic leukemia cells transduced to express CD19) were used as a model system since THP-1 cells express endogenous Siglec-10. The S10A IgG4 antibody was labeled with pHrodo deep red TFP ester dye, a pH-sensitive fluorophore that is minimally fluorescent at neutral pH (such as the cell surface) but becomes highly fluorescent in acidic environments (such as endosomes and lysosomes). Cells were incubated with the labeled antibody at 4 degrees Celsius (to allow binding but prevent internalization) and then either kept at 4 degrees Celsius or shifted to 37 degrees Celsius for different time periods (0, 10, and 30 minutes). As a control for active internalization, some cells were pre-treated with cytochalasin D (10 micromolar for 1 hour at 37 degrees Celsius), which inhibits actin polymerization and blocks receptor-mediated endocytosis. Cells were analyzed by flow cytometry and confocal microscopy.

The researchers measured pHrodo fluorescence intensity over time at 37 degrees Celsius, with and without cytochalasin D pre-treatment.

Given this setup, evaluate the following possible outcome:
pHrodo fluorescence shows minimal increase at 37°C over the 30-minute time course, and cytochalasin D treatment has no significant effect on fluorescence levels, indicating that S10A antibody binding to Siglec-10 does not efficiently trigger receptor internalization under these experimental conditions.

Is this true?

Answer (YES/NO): NO